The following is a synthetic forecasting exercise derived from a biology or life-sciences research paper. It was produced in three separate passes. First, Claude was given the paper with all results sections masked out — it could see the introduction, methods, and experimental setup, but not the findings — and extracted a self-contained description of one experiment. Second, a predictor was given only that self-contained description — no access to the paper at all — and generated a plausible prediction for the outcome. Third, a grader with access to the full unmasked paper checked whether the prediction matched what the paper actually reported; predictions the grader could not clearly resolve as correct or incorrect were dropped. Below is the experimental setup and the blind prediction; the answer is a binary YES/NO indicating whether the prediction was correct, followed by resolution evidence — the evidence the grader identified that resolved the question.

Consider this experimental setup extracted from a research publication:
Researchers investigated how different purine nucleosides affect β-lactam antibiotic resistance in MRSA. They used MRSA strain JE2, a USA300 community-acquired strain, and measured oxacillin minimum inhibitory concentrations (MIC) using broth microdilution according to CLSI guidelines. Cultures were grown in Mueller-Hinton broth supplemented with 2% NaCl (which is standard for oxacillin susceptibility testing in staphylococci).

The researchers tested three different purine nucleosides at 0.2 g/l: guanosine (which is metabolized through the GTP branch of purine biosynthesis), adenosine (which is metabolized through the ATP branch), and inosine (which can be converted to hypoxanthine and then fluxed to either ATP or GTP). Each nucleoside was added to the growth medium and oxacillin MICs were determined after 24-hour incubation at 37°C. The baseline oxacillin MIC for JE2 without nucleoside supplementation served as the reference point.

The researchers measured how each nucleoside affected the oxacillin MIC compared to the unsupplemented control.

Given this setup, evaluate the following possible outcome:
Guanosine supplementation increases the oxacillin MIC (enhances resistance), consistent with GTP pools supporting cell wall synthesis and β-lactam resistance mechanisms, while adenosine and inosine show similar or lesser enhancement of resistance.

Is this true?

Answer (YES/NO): NO